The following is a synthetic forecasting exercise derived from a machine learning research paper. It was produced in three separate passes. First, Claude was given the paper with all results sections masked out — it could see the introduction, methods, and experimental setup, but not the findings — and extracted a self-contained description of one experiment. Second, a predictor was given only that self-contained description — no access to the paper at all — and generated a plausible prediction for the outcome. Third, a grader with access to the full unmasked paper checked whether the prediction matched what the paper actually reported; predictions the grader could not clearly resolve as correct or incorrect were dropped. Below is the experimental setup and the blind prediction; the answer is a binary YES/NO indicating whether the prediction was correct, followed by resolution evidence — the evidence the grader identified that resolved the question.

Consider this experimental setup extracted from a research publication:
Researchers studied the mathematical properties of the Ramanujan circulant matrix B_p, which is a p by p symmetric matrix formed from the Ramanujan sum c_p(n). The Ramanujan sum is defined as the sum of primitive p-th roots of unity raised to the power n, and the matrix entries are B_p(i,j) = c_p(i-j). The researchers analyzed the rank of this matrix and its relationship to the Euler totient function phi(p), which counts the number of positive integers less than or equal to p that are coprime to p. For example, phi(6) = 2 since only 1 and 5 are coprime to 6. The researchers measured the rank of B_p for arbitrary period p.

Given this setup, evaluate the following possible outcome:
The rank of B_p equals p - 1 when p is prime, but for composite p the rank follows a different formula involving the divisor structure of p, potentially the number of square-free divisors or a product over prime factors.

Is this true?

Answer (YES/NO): NO